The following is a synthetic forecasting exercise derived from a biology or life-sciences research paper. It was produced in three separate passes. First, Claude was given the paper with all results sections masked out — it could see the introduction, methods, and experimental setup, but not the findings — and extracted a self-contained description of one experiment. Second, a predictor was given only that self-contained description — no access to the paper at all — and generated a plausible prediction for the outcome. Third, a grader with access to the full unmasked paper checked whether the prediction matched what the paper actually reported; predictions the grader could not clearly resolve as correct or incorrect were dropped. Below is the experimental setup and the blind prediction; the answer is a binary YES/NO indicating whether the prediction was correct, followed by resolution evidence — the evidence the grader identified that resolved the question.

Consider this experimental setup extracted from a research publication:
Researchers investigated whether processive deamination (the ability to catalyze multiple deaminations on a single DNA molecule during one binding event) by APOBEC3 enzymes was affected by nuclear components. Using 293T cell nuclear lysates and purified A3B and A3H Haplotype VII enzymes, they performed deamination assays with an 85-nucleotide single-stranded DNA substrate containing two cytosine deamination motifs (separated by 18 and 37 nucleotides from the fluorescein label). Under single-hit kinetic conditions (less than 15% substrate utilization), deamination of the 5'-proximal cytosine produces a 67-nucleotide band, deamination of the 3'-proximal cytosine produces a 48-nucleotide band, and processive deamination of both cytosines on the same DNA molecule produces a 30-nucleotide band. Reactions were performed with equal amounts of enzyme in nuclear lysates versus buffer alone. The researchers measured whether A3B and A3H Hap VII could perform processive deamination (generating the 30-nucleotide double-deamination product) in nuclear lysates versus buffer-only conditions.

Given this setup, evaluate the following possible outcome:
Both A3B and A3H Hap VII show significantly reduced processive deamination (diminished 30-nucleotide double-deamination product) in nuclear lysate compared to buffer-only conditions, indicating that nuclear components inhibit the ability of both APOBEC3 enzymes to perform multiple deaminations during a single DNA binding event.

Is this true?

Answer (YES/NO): YES